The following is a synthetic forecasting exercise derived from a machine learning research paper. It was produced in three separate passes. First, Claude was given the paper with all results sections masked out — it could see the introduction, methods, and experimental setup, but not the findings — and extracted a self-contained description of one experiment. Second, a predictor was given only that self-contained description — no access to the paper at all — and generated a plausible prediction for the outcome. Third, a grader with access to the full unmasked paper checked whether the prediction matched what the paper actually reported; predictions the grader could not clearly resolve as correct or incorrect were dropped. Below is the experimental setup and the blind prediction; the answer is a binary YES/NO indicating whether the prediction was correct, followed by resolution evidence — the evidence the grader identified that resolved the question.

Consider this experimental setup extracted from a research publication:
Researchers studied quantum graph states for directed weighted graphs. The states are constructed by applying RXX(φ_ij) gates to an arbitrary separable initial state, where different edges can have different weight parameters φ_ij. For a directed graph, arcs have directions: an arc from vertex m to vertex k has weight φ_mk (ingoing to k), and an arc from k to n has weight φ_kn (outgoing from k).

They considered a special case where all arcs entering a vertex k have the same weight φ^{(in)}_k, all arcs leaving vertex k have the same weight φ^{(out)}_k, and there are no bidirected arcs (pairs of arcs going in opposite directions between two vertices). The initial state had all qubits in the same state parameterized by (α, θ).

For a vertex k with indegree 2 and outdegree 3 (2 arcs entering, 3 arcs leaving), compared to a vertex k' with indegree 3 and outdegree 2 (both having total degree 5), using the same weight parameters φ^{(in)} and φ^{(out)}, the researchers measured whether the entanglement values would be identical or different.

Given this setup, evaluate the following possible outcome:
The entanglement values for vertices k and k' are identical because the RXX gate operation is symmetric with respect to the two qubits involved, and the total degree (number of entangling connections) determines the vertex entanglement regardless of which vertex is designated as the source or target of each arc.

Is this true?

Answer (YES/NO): NO